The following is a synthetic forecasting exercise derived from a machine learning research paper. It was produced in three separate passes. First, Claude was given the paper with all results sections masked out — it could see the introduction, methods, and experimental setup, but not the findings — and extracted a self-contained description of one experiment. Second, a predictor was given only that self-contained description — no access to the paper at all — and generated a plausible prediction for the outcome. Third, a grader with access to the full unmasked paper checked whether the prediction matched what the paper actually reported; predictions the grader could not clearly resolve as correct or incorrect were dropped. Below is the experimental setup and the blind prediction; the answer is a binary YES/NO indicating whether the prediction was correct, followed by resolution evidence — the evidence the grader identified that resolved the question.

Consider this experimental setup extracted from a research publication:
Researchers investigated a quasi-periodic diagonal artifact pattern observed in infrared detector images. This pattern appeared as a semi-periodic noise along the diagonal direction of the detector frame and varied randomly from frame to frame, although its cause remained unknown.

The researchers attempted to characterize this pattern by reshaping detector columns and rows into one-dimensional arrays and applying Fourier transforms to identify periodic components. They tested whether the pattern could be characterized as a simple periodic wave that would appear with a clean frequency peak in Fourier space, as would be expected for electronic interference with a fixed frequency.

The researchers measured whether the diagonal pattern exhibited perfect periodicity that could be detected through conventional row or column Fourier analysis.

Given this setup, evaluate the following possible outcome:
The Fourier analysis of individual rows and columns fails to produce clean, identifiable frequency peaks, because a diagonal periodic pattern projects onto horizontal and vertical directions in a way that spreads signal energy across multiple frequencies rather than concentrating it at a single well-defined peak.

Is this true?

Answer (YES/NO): NO